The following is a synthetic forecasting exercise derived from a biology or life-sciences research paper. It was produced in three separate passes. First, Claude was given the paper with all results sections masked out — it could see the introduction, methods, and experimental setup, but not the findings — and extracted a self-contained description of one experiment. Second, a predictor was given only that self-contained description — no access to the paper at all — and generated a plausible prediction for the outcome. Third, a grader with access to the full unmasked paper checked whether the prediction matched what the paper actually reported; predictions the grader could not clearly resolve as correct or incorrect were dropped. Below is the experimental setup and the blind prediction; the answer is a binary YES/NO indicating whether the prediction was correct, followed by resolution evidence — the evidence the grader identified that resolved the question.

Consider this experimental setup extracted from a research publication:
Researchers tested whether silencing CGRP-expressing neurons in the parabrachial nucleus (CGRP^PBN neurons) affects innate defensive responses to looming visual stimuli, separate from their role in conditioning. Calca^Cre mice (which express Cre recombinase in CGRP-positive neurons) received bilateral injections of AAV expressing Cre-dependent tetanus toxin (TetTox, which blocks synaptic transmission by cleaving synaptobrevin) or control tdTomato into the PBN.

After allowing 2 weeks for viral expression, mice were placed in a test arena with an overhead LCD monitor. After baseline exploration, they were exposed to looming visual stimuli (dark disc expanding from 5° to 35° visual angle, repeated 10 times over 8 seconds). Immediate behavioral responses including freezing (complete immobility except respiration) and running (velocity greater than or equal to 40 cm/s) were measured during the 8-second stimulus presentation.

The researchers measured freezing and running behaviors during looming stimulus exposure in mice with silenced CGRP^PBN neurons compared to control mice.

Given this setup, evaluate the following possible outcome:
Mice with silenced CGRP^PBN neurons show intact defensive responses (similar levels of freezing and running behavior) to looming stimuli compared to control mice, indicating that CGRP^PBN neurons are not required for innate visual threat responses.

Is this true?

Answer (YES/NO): YES